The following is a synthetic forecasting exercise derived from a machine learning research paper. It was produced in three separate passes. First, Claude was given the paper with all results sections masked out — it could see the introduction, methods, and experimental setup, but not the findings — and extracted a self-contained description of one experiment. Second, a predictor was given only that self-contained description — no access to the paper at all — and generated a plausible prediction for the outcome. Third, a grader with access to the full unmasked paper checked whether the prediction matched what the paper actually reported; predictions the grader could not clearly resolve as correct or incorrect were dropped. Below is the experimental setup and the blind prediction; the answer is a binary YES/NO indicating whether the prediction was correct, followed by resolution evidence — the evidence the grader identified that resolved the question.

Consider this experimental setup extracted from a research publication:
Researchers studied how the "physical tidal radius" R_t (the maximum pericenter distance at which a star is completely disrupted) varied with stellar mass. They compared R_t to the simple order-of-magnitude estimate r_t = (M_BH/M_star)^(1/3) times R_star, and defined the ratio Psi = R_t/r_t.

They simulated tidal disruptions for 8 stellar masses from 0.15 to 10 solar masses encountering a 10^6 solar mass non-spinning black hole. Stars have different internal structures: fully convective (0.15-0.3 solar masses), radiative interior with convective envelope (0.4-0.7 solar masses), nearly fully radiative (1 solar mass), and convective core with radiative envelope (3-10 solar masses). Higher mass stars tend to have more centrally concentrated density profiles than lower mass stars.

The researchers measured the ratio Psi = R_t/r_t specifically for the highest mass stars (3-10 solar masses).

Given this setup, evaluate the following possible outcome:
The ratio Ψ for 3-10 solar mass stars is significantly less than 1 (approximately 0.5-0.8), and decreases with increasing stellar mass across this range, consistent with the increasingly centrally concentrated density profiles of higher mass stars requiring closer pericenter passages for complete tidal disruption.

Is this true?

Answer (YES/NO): NO